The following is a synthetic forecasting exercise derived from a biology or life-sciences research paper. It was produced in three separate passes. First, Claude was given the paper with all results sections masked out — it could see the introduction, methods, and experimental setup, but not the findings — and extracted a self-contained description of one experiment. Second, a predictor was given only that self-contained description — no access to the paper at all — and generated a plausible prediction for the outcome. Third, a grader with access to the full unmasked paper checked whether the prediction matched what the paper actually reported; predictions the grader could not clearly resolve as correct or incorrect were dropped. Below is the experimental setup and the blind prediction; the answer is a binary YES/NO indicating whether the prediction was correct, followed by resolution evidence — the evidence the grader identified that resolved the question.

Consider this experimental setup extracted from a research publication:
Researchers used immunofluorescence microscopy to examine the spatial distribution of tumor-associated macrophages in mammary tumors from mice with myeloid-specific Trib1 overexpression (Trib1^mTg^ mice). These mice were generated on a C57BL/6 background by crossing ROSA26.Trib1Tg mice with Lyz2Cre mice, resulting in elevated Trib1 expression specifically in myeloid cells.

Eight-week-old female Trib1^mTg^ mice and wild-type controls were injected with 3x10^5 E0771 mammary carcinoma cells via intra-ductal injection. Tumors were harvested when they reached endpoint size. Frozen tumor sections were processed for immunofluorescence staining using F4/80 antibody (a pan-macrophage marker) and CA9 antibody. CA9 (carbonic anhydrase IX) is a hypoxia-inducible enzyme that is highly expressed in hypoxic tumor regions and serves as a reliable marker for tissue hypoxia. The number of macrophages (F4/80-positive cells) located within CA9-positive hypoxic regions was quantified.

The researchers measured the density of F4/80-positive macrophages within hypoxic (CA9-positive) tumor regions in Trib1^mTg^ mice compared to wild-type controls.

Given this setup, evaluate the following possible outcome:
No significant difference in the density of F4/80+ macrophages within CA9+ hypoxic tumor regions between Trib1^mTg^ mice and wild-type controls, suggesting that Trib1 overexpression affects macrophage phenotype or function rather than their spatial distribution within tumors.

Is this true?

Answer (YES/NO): NO